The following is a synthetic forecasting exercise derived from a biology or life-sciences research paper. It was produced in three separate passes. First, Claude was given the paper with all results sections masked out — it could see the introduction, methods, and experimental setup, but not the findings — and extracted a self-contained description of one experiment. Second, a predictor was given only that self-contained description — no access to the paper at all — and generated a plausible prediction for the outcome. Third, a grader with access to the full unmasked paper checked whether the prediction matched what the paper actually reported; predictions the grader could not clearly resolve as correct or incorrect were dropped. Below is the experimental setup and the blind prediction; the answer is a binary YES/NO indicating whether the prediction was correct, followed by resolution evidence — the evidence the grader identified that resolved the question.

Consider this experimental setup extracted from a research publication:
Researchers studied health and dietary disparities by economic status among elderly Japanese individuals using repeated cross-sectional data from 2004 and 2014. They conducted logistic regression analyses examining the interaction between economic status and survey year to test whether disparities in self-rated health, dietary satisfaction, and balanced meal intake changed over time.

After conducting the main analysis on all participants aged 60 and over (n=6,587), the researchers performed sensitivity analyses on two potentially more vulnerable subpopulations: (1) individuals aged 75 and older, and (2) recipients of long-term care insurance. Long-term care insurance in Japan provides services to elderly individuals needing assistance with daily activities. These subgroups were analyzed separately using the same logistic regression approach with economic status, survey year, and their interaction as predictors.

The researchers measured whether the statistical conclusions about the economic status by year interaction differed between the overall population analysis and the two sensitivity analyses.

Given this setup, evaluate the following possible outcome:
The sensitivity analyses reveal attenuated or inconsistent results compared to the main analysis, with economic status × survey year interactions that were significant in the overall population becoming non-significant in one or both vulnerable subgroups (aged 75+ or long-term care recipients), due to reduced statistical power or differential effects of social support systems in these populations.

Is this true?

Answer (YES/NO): NO